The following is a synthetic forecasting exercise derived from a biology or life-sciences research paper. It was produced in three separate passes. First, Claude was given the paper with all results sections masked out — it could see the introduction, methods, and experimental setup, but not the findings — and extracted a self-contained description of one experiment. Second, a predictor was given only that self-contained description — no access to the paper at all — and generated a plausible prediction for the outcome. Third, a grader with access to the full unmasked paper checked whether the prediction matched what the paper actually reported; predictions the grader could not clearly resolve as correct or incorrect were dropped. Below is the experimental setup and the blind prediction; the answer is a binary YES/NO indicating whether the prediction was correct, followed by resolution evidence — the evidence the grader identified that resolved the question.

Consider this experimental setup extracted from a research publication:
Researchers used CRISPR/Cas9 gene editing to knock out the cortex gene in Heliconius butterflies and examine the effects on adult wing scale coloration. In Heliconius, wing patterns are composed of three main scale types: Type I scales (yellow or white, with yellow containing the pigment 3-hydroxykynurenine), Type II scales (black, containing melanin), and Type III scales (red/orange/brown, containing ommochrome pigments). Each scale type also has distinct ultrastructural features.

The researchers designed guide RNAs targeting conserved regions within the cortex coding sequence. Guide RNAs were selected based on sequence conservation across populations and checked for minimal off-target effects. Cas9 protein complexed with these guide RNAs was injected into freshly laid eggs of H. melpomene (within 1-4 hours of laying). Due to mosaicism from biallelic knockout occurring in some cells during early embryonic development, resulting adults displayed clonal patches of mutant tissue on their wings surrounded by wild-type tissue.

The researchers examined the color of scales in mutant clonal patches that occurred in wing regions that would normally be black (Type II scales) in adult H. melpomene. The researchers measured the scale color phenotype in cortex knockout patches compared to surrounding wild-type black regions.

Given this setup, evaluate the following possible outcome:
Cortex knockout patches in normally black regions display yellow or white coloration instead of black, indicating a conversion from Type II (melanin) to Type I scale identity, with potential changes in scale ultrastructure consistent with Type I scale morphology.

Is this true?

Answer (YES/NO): YES